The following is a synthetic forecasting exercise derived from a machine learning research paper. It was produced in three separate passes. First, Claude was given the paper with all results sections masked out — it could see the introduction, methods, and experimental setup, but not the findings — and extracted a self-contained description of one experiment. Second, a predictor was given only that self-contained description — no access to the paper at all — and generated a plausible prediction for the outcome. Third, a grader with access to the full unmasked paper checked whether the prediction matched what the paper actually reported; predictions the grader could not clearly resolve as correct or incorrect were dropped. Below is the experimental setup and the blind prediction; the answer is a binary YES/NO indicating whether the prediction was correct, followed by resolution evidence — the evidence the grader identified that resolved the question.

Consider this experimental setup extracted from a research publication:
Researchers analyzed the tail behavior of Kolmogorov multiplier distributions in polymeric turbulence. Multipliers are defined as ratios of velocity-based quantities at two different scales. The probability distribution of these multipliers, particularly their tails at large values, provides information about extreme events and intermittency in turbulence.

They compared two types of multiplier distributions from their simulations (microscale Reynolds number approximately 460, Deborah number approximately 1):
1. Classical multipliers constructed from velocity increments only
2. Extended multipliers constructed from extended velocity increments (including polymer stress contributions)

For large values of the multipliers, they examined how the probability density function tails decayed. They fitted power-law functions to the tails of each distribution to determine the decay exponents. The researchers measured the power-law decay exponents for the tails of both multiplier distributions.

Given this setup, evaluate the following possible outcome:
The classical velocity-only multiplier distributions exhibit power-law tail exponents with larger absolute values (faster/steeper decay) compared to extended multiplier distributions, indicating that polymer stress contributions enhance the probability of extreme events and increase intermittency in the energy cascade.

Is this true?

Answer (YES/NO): NO